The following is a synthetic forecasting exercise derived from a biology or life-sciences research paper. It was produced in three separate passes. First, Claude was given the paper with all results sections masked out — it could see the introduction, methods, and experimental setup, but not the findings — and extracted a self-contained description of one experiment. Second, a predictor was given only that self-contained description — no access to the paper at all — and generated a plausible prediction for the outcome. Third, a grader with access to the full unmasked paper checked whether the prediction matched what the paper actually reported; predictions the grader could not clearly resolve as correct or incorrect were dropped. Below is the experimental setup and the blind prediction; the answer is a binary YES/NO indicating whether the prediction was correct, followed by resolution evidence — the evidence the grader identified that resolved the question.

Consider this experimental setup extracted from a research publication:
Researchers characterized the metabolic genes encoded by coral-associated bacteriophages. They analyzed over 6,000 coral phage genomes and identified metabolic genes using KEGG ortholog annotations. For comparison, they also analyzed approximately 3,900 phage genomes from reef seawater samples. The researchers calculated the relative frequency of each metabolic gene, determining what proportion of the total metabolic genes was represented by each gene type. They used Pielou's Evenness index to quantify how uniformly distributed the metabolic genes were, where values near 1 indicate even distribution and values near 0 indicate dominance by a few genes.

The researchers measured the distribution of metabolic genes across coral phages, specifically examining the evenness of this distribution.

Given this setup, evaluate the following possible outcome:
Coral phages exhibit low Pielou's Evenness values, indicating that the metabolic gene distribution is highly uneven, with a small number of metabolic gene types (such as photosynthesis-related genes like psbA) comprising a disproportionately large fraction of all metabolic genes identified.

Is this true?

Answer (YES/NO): NO